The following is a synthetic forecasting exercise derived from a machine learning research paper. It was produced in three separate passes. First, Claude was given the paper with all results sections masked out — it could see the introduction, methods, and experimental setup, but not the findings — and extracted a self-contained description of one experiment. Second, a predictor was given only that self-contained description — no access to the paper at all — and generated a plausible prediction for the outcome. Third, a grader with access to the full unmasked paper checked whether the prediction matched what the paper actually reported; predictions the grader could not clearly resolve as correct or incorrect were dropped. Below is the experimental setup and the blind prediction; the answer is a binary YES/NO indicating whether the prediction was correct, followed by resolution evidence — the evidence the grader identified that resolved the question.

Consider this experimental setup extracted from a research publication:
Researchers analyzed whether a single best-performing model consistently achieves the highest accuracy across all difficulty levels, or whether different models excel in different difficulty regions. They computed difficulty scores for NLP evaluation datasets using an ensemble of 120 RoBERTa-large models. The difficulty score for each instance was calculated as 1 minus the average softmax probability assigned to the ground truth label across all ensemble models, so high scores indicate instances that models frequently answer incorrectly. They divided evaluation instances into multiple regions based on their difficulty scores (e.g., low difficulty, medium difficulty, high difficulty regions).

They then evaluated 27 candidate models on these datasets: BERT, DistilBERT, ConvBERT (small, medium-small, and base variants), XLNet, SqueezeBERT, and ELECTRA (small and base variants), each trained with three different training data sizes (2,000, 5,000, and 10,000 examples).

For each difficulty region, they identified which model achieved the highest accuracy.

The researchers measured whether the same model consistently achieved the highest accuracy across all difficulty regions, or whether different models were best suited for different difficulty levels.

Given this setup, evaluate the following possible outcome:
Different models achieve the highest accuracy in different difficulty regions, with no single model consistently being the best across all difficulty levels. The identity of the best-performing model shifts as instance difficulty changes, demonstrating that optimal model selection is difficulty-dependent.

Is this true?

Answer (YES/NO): YES